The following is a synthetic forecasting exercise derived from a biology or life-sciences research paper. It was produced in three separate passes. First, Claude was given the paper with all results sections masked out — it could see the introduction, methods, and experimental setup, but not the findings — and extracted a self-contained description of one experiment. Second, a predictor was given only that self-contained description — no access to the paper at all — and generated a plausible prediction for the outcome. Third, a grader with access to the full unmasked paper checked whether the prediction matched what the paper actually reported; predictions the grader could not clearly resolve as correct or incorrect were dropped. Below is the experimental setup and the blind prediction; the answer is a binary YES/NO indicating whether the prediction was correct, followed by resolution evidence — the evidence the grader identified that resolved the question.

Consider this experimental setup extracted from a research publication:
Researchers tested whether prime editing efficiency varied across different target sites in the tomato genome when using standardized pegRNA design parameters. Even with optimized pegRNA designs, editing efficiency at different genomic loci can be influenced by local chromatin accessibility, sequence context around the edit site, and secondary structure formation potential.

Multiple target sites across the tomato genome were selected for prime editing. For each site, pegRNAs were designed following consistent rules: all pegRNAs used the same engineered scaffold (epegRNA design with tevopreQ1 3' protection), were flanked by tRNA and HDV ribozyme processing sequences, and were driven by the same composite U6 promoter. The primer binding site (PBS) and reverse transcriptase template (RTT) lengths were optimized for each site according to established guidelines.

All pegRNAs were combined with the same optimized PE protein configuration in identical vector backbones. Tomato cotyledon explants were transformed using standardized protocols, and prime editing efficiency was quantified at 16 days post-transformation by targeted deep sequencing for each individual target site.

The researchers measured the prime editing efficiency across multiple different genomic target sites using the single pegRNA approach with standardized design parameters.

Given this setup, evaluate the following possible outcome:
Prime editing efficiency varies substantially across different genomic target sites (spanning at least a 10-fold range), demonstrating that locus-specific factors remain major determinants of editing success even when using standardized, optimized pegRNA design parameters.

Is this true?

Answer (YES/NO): YES